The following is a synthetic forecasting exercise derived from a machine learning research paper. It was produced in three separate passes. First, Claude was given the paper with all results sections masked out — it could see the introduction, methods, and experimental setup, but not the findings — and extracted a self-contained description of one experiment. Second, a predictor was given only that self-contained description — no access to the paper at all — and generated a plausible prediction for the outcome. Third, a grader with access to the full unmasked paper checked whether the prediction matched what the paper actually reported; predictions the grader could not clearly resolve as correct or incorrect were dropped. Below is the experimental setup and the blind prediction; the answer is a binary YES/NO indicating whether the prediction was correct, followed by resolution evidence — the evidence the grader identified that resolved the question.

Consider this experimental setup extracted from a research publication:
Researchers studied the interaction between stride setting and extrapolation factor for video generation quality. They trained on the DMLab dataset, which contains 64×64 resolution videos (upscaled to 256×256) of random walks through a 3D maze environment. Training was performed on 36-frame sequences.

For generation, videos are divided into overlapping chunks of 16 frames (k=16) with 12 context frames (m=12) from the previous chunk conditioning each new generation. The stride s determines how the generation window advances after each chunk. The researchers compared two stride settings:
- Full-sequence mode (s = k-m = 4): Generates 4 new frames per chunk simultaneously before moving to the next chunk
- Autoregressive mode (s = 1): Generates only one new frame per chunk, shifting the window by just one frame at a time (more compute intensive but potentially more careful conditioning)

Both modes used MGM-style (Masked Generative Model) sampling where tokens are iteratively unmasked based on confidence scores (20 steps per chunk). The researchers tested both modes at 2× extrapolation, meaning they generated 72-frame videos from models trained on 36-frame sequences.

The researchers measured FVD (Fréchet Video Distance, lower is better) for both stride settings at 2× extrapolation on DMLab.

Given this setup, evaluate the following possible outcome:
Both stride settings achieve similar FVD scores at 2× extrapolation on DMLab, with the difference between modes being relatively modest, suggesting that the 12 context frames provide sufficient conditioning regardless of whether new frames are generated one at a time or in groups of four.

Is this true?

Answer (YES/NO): NO